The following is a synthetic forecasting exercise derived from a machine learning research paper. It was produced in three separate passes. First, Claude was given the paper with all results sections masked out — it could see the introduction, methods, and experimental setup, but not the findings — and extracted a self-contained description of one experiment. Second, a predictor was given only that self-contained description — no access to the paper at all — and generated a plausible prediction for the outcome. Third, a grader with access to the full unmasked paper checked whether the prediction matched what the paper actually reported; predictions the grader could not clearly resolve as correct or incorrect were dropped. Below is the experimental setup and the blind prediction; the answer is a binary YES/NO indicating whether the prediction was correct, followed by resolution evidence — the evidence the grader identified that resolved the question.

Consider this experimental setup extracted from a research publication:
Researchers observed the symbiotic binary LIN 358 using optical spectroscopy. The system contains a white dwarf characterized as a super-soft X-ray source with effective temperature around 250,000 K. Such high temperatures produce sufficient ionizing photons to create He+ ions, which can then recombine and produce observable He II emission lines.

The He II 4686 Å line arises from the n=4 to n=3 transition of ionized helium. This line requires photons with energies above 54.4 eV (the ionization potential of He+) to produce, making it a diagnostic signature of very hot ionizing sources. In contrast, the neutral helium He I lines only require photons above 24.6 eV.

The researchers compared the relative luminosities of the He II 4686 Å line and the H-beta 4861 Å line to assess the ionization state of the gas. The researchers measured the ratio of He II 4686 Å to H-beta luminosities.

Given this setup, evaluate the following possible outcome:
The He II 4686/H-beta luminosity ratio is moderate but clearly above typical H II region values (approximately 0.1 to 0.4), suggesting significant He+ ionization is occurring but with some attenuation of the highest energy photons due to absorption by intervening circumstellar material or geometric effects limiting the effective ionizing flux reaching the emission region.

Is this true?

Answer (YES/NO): NO